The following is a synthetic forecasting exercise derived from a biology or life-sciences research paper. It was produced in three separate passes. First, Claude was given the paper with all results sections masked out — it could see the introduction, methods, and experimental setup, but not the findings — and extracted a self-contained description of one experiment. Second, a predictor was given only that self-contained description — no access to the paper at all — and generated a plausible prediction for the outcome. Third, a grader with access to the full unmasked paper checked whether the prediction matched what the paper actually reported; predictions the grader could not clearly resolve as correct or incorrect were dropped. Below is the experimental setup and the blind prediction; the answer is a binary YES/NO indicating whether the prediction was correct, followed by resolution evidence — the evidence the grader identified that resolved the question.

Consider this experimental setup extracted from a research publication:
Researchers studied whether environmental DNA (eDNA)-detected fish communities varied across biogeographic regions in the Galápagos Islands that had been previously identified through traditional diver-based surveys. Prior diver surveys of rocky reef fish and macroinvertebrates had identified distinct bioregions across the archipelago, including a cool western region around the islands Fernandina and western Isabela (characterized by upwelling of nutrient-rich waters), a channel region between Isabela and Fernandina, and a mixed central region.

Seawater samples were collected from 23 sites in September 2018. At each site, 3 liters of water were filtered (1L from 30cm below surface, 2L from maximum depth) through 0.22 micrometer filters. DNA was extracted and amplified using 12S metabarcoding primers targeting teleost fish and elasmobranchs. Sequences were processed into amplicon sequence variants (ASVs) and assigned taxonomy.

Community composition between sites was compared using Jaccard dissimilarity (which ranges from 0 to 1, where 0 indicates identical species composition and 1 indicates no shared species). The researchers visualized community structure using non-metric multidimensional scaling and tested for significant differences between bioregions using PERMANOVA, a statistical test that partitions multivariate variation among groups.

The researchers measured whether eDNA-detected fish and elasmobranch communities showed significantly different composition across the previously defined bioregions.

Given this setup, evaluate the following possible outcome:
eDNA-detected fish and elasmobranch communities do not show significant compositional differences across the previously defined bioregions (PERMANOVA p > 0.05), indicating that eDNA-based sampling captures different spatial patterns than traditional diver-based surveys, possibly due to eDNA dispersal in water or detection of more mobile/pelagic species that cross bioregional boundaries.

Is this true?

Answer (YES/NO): NO